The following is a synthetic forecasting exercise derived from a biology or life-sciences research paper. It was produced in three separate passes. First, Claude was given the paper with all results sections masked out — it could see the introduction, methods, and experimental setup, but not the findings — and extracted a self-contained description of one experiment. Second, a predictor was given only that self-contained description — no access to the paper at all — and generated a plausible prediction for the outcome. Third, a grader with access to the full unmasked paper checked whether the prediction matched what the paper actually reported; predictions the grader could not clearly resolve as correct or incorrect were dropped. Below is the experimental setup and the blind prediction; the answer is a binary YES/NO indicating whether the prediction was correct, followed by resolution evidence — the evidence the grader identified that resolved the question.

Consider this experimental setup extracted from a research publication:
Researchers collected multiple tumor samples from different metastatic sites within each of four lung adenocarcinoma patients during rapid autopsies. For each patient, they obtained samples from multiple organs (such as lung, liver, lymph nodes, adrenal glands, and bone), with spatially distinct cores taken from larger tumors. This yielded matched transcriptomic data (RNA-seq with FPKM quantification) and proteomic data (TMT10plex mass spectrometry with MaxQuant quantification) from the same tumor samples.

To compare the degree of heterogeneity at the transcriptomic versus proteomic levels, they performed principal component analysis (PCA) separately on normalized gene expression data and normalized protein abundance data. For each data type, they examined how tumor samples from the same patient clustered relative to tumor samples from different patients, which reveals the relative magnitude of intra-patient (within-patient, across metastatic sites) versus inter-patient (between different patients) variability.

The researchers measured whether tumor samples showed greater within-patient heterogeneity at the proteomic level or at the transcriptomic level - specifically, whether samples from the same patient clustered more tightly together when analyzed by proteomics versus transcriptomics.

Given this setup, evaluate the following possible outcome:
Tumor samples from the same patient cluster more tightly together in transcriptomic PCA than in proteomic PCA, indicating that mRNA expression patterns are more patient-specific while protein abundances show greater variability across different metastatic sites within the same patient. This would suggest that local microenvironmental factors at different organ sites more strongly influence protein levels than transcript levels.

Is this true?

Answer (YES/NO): YES